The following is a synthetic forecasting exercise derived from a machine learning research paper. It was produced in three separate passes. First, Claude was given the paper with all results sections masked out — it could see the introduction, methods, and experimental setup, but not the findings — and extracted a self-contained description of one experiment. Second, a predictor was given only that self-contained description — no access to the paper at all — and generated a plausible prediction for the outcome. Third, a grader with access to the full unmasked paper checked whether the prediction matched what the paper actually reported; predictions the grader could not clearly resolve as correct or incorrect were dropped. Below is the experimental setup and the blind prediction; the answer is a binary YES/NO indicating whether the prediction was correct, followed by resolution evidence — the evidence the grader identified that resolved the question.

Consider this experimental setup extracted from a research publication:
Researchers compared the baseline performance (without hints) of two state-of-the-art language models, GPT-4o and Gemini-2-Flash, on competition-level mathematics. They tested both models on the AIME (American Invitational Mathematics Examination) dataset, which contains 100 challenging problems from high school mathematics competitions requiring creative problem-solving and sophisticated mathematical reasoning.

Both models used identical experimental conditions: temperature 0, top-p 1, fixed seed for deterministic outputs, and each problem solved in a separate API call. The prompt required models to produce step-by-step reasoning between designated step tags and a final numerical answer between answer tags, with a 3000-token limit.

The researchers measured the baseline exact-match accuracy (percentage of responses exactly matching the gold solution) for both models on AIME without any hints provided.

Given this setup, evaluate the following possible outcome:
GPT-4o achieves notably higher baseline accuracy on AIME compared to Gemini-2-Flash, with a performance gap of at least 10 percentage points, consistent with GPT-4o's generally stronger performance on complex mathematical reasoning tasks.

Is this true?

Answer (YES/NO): NO